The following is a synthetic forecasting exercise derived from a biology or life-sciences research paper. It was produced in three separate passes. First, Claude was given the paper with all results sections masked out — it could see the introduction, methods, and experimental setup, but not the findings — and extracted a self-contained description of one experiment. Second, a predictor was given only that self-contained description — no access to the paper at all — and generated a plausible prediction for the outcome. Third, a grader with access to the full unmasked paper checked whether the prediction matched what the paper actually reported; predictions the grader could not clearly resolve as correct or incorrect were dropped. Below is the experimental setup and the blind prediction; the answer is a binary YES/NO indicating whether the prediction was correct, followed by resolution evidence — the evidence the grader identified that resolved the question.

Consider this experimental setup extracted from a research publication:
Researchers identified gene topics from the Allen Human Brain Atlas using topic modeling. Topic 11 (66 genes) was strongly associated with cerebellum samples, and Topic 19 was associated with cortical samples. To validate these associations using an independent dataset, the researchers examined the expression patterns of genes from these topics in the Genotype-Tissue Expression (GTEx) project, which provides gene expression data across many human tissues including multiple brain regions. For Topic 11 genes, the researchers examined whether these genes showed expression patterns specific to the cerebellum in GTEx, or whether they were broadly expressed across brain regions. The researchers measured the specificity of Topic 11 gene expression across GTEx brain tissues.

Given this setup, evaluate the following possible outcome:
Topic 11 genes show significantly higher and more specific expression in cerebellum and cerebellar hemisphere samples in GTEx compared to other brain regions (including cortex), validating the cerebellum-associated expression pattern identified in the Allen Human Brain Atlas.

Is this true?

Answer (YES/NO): YES